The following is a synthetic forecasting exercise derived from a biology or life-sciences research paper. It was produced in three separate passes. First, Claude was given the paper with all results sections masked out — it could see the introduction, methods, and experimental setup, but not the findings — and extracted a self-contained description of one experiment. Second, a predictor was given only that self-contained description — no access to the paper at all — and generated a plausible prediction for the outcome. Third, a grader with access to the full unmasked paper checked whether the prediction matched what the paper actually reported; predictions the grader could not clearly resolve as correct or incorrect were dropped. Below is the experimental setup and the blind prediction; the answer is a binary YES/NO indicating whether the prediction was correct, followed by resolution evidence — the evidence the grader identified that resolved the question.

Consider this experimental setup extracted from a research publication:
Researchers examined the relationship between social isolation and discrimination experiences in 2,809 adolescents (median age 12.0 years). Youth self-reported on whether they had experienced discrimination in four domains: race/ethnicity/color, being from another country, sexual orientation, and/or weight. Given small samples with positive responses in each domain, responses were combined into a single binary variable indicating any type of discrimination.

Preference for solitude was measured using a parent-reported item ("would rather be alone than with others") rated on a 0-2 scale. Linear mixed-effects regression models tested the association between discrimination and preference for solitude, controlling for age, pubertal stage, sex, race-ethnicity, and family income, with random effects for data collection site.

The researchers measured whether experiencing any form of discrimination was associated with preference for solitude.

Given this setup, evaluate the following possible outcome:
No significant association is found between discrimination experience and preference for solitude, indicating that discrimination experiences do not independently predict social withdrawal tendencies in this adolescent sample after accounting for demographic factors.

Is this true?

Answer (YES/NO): YES